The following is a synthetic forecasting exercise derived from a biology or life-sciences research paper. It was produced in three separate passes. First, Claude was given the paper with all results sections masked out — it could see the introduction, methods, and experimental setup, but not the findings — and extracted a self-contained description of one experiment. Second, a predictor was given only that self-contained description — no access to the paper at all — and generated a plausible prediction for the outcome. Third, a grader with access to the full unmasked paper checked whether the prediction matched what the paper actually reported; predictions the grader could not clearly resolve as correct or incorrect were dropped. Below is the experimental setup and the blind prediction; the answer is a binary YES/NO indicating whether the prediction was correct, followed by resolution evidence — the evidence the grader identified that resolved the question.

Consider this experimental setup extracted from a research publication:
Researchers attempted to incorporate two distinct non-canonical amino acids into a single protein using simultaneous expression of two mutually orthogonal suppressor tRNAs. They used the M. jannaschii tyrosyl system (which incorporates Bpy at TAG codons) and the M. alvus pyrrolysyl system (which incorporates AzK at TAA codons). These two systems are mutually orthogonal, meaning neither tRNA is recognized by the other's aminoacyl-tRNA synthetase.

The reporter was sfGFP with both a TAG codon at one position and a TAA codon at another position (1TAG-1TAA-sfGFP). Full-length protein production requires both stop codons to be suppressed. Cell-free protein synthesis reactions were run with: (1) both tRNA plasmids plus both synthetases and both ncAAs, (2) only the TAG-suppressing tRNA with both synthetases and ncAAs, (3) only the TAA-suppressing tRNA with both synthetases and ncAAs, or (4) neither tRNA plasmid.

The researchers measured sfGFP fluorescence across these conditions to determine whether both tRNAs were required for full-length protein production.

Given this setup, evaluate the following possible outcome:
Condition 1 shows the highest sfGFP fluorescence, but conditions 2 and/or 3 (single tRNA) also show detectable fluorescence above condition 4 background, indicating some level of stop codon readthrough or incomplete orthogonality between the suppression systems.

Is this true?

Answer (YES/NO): YES